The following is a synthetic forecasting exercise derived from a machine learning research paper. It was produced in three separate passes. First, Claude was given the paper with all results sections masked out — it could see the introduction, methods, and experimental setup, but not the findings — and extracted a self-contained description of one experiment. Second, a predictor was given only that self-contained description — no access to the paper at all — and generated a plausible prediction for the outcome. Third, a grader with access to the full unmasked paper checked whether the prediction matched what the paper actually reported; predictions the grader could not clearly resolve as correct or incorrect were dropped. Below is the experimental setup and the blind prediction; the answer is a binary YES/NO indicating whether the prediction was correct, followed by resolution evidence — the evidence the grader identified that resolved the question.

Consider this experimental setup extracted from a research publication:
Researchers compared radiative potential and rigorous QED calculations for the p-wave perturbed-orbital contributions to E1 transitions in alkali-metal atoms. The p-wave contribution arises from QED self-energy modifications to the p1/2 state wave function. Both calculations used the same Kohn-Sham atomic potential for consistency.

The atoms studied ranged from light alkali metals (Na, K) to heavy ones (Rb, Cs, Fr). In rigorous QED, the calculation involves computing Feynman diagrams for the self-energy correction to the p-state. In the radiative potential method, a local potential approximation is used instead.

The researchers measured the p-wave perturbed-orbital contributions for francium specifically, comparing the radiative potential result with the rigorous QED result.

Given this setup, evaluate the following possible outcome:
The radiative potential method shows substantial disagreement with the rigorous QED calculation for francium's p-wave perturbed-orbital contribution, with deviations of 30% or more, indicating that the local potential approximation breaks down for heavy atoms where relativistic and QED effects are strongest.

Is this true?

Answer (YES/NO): NO